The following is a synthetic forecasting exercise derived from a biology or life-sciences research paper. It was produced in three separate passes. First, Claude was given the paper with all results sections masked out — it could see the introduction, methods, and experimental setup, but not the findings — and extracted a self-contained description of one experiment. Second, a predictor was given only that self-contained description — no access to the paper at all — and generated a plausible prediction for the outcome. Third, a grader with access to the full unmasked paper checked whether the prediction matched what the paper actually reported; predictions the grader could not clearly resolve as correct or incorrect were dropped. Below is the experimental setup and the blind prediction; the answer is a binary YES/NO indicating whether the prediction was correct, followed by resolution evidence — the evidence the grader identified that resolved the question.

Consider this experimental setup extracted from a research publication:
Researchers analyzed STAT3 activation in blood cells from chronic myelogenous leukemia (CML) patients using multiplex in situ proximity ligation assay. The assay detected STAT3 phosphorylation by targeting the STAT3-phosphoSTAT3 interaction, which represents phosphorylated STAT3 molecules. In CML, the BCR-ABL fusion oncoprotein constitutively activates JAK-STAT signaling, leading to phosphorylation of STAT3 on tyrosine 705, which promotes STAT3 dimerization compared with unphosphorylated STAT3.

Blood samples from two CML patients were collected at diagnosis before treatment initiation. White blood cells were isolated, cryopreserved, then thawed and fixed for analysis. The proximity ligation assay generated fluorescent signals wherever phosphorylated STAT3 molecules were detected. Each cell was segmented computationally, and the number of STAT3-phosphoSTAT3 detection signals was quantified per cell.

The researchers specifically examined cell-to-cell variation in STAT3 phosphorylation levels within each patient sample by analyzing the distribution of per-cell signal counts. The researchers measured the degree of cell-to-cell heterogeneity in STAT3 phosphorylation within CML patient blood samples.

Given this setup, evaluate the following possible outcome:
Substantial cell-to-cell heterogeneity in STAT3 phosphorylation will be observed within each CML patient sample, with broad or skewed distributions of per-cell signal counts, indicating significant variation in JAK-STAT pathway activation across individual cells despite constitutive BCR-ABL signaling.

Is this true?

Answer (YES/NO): YES